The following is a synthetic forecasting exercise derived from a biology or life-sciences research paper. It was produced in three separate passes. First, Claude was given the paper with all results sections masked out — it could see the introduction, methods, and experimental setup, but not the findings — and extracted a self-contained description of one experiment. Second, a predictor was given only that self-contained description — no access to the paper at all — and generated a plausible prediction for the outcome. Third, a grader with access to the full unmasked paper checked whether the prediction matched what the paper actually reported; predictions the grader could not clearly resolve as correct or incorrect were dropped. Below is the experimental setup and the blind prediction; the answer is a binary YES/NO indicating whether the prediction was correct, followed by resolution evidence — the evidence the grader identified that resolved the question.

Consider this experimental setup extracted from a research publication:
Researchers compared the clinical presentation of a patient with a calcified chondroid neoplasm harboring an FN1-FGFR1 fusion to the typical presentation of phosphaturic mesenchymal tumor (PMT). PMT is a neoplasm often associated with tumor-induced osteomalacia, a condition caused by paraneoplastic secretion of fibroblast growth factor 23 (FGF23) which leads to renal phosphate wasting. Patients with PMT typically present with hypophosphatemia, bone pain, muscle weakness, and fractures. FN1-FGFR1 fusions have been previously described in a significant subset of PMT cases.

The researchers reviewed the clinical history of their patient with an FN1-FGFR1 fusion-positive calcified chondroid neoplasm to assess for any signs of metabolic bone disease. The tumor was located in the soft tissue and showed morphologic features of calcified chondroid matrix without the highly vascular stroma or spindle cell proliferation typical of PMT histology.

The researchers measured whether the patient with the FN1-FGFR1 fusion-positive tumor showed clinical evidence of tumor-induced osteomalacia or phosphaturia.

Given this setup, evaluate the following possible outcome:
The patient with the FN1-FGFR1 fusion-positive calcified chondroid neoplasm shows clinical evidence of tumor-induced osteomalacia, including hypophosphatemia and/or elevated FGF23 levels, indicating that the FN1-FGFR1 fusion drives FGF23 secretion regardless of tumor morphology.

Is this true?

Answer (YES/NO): NO